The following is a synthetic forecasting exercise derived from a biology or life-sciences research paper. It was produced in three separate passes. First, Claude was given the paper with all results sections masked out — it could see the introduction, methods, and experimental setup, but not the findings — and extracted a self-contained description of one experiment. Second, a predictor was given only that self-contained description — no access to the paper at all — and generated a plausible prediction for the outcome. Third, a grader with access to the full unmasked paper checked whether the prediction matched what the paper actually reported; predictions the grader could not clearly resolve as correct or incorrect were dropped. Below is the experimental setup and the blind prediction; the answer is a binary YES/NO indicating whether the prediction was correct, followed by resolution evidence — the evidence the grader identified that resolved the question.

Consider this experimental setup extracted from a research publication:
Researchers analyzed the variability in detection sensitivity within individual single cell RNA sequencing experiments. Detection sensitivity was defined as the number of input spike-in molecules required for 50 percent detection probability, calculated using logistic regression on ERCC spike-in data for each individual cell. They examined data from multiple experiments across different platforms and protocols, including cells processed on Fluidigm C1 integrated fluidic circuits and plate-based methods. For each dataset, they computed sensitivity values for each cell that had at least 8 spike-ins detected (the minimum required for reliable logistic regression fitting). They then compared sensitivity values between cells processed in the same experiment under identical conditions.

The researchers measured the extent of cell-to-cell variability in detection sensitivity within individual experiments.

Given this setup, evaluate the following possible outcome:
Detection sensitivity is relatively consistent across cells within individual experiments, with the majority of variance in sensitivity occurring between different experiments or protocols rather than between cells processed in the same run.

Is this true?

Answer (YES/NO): NO